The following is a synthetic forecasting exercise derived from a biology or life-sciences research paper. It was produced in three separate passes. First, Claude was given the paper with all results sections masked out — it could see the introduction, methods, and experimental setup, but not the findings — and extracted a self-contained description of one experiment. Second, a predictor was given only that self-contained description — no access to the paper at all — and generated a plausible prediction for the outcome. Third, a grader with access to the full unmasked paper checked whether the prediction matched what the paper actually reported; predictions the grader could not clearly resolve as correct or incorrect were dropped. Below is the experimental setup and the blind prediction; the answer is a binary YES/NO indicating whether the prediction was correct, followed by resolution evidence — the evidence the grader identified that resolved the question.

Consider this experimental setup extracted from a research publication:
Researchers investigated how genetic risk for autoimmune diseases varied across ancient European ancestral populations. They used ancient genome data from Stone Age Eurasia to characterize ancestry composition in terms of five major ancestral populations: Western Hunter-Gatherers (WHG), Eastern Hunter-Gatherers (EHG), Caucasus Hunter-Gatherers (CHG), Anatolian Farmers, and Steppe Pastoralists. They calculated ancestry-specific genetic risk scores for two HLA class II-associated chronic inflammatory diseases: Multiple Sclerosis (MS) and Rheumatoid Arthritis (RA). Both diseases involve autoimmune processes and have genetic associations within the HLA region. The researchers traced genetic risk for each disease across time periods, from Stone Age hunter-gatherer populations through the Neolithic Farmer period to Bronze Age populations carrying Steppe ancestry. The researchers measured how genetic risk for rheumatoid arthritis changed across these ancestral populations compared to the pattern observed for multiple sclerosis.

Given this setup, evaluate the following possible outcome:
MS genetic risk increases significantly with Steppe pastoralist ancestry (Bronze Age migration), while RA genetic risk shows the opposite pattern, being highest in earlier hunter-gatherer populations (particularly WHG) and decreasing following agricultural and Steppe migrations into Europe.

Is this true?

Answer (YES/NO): YES